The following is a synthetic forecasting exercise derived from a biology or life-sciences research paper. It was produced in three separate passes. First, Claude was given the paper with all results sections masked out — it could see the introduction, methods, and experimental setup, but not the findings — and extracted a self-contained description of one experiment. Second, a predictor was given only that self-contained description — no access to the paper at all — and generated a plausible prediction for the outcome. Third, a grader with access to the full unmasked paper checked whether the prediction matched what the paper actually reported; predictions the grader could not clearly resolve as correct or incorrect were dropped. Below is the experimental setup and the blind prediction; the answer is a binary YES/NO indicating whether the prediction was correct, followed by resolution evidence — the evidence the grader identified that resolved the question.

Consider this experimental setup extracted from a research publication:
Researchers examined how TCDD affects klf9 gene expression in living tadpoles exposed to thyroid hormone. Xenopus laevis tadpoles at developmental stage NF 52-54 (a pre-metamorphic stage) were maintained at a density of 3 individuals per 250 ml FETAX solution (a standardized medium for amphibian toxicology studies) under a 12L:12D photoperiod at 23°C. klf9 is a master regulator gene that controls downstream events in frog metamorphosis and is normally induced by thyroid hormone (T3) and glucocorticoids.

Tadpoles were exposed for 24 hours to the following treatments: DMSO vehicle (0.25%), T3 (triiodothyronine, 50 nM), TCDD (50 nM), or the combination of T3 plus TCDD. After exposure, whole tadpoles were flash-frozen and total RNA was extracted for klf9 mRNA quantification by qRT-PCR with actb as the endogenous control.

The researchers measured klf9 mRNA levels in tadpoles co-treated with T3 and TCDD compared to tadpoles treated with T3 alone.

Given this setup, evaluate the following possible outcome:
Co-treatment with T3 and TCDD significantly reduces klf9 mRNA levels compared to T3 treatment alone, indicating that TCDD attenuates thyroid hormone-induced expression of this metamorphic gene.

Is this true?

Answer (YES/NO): NO